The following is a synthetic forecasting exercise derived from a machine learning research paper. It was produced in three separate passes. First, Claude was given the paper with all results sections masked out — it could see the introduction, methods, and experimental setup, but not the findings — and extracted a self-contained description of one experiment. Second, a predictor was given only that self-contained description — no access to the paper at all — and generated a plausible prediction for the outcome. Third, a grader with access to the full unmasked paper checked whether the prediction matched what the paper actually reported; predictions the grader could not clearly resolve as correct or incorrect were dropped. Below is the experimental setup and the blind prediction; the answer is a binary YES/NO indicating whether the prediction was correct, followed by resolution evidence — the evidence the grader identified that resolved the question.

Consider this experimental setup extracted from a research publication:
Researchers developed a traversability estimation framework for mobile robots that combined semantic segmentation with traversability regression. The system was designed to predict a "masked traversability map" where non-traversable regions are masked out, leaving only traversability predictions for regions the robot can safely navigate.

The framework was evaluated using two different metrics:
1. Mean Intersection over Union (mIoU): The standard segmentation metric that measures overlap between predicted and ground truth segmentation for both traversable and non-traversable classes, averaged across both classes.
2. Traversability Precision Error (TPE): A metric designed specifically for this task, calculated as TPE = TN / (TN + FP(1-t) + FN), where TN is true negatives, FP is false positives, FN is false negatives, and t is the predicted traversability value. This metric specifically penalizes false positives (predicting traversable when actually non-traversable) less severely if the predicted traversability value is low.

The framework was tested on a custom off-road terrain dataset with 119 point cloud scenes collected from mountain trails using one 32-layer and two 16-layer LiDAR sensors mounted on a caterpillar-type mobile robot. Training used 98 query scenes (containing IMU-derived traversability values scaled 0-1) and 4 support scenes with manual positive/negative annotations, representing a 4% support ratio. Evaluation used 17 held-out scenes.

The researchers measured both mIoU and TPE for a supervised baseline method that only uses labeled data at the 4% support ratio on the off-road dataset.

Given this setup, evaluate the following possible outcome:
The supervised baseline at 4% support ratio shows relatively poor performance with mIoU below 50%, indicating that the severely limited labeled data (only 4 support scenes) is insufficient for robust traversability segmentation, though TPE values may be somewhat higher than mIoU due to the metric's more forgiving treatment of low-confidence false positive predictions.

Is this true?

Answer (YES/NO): NO